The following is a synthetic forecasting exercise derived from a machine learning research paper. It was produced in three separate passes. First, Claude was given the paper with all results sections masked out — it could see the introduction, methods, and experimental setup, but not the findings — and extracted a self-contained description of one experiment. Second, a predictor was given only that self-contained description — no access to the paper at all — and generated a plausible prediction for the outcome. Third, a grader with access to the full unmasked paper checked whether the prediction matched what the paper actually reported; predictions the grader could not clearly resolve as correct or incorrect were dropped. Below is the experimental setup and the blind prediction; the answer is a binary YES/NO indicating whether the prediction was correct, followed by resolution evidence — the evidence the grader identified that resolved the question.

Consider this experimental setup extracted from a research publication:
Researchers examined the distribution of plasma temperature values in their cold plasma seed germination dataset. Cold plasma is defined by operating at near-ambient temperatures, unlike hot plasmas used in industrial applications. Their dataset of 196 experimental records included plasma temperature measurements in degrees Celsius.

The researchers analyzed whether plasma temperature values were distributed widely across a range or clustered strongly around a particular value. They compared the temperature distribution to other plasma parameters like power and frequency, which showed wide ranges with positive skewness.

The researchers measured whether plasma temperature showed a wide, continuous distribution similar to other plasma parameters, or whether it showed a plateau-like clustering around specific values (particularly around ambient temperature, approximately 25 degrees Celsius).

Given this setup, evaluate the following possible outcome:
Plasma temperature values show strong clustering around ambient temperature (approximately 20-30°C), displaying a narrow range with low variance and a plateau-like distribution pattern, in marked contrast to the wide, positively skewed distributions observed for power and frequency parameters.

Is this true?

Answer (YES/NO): YES